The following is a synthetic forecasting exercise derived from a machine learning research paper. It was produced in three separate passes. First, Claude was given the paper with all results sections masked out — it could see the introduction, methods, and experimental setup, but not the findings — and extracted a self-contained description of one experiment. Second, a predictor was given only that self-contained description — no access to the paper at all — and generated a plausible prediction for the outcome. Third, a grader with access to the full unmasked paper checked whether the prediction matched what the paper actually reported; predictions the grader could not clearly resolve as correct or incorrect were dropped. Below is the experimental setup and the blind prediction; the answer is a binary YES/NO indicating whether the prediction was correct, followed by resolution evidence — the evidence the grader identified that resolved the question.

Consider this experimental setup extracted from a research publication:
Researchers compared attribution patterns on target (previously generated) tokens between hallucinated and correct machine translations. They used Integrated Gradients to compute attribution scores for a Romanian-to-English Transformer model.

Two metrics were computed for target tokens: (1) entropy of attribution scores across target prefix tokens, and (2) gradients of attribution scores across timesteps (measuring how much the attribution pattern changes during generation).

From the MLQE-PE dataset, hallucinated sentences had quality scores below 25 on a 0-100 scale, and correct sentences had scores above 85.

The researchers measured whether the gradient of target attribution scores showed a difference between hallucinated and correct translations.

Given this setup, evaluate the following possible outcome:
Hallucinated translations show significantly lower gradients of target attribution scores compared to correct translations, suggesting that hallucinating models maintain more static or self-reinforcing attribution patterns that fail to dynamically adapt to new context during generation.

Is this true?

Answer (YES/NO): NO